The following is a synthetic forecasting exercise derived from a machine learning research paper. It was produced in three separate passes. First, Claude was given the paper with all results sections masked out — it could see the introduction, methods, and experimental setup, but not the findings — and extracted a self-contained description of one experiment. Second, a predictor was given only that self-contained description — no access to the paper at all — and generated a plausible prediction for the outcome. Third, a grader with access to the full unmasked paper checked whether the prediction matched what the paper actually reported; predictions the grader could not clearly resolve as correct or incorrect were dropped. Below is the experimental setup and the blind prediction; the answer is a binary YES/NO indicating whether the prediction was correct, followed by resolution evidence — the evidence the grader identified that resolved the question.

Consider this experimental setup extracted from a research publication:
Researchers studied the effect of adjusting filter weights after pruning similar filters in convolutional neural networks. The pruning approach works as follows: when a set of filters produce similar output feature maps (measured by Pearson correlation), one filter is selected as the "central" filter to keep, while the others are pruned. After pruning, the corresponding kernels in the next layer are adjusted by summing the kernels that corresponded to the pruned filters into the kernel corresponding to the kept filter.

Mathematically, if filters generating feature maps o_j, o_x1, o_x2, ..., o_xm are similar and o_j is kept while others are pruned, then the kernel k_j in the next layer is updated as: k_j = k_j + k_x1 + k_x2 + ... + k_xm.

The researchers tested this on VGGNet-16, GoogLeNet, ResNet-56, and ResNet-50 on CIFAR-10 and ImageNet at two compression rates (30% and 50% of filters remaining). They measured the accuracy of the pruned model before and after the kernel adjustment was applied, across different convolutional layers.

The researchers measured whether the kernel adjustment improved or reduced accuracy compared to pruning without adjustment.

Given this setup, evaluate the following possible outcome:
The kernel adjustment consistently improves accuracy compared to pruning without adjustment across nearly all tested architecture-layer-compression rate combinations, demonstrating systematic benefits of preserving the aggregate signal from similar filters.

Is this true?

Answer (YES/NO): YES